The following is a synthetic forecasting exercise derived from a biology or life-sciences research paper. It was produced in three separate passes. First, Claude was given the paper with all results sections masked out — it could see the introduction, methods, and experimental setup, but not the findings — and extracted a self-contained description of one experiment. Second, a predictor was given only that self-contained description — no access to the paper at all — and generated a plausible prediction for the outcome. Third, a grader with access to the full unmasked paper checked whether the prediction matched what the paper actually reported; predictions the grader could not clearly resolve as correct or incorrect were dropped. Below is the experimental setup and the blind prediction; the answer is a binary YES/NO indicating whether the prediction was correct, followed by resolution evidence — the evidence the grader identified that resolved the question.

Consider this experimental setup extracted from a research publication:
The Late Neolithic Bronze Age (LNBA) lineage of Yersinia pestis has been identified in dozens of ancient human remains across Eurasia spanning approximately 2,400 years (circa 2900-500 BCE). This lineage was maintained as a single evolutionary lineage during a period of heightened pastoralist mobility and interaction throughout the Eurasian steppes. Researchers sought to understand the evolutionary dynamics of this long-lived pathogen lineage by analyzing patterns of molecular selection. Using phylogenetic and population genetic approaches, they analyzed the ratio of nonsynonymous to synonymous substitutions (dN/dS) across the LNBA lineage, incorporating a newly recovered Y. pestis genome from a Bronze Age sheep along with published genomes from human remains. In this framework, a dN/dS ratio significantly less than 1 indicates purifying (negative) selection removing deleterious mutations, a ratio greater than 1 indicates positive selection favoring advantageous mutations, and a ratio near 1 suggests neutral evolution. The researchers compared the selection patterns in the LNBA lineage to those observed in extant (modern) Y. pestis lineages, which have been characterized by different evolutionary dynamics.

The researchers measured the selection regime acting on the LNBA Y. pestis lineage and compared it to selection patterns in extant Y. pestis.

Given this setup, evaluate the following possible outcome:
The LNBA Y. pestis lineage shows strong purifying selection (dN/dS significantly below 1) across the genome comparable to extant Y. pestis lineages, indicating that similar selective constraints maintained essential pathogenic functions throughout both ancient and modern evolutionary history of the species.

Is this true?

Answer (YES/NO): NO